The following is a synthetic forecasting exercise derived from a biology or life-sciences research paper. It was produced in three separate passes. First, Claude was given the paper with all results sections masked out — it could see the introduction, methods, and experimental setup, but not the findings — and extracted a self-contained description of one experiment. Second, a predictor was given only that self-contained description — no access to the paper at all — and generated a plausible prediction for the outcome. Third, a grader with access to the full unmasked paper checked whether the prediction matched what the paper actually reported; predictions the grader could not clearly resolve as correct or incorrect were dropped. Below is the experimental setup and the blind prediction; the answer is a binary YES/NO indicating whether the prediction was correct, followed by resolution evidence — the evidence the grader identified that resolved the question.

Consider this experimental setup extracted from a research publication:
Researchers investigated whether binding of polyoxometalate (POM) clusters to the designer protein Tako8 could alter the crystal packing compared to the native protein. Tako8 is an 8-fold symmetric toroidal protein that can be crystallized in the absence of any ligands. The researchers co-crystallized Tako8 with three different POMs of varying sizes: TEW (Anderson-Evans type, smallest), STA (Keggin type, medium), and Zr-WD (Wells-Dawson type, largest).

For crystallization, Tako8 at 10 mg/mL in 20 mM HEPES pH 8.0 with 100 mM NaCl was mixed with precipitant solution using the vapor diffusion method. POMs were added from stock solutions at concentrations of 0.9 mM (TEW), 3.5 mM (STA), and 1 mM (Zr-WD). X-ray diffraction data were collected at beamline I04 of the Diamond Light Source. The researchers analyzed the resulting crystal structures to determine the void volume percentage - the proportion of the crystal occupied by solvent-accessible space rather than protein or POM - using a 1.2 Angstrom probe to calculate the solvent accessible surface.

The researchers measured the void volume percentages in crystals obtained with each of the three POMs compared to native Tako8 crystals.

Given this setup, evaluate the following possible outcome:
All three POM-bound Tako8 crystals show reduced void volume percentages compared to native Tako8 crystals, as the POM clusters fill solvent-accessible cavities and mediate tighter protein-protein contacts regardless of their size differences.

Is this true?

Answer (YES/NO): NO